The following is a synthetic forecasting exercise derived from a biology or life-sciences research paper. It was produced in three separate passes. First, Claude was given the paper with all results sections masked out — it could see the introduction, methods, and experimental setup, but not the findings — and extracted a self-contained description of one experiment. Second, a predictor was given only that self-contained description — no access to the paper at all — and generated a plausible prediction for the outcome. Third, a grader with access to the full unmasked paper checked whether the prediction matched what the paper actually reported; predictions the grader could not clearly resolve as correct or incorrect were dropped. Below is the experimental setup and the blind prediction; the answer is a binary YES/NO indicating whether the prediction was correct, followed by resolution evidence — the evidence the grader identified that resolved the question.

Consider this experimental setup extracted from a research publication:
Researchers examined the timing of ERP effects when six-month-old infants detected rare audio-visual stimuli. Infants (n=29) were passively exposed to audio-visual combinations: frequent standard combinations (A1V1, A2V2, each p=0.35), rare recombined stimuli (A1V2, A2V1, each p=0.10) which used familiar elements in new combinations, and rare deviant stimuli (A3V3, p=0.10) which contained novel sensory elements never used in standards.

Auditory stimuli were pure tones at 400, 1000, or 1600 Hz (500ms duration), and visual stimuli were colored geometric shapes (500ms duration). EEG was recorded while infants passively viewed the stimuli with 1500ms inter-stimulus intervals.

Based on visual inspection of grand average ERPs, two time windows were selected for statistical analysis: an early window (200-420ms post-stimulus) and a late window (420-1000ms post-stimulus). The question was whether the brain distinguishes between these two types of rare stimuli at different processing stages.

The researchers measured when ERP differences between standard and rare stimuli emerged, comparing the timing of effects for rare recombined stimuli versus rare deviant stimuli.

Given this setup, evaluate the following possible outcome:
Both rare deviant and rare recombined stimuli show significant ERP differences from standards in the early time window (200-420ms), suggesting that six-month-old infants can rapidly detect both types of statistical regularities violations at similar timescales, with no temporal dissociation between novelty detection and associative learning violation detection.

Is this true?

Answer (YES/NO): NO